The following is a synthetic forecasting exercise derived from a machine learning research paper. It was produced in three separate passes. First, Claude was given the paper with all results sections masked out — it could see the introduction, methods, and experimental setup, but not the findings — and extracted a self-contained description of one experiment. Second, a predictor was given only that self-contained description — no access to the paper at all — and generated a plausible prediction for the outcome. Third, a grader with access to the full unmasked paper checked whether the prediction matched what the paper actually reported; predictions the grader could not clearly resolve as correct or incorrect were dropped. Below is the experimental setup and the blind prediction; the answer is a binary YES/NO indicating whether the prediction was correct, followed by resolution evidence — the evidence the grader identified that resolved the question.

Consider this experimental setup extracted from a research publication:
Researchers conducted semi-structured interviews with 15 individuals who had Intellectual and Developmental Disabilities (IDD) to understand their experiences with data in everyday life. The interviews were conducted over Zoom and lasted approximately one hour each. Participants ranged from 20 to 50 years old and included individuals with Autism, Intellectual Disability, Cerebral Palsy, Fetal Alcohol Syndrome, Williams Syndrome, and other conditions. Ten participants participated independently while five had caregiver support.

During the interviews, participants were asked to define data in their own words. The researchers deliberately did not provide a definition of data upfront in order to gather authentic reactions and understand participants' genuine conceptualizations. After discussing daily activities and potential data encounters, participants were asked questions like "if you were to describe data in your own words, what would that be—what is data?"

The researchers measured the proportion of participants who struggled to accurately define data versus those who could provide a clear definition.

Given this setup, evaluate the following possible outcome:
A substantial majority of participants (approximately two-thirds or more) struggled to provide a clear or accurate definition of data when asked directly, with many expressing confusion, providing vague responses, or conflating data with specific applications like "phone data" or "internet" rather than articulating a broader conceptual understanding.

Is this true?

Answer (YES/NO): NO